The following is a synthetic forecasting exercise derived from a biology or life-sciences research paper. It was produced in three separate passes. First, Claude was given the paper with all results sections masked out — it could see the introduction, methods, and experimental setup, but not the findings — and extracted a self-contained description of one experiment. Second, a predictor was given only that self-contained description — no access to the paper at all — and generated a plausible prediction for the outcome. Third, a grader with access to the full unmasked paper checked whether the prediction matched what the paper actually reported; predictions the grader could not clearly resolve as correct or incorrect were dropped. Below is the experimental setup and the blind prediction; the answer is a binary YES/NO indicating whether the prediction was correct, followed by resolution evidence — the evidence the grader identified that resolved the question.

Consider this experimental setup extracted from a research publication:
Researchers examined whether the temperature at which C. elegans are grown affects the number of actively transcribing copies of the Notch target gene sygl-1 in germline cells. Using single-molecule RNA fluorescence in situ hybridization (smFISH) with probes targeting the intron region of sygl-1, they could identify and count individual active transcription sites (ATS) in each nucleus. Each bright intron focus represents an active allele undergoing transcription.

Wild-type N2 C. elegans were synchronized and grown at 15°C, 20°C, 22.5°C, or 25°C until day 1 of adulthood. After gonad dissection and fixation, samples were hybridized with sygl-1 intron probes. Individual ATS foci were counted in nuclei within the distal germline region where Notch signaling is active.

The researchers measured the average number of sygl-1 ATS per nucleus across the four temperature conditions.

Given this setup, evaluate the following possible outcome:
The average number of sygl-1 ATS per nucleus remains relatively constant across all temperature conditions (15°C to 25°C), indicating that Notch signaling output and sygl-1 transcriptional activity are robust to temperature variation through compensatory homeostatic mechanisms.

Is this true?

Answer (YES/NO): NO